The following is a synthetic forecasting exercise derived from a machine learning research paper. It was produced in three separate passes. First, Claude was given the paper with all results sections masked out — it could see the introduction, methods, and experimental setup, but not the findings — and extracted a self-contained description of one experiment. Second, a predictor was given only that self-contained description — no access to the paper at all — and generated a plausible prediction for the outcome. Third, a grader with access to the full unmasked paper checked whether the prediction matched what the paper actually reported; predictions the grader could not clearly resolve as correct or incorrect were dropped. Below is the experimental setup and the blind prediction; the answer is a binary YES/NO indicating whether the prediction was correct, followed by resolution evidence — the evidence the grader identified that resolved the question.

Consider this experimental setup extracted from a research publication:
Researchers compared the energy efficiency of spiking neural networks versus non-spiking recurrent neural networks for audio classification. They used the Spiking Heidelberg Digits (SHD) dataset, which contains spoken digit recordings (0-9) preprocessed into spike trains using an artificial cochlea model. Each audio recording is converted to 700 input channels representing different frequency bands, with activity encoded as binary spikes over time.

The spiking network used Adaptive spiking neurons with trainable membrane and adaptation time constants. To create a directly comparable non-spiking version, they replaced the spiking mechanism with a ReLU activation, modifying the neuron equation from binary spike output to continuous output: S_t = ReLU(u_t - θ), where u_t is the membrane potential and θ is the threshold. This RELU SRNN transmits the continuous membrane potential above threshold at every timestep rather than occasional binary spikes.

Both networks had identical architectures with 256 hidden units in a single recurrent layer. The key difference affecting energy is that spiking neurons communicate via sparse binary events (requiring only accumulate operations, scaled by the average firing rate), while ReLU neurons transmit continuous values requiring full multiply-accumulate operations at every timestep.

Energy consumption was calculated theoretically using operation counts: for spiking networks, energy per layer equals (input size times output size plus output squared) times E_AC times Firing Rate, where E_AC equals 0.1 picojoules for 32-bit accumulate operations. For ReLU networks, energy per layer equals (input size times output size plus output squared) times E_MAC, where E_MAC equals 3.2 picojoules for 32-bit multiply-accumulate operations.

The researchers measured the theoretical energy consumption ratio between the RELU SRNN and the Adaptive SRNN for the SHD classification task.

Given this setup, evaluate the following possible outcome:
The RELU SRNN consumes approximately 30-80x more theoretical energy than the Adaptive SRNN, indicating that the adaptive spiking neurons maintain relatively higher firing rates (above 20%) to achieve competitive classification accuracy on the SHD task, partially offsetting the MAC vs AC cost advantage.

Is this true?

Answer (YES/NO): NO